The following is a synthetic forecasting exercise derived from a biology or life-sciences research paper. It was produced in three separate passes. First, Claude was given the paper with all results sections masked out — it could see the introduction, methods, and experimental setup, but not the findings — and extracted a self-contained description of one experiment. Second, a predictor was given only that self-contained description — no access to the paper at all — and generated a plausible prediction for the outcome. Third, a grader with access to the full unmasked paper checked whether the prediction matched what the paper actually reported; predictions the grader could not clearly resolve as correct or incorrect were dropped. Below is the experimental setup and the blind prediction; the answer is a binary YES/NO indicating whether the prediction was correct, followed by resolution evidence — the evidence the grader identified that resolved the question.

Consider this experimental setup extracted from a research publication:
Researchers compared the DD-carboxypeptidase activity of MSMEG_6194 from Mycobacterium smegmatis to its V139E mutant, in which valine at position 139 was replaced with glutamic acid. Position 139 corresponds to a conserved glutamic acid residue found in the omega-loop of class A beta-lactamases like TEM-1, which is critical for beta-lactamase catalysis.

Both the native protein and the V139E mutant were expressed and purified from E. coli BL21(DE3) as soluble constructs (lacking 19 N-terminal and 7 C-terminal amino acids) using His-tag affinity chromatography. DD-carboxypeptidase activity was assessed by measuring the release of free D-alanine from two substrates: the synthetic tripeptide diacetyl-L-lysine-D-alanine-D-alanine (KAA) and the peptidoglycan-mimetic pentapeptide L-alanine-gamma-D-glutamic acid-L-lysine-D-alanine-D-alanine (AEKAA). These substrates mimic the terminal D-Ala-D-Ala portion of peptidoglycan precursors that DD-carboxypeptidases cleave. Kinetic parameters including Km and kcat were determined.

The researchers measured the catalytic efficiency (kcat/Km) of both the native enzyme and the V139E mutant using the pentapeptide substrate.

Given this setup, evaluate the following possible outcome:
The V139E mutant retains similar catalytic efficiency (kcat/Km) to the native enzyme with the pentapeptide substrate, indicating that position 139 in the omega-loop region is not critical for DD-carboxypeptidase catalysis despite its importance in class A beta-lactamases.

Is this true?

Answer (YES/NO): NO